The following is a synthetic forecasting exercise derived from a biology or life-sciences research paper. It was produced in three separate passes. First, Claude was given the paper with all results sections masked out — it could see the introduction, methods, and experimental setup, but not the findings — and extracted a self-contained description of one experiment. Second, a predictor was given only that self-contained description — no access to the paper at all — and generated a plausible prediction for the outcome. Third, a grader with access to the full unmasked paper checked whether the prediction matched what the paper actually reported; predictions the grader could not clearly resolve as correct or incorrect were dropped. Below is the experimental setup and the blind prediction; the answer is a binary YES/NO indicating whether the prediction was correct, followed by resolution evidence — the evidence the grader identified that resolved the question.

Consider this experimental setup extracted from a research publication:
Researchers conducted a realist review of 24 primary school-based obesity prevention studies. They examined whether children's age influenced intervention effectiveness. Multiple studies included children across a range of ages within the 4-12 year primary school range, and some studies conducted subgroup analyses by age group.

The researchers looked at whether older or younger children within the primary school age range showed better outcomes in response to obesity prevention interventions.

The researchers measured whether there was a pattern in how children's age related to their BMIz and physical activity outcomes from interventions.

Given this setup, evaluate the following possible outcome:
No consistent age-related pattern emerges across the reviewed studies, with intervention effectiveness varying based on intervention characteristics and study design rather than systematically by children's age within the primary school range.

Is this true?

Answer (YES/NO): NO